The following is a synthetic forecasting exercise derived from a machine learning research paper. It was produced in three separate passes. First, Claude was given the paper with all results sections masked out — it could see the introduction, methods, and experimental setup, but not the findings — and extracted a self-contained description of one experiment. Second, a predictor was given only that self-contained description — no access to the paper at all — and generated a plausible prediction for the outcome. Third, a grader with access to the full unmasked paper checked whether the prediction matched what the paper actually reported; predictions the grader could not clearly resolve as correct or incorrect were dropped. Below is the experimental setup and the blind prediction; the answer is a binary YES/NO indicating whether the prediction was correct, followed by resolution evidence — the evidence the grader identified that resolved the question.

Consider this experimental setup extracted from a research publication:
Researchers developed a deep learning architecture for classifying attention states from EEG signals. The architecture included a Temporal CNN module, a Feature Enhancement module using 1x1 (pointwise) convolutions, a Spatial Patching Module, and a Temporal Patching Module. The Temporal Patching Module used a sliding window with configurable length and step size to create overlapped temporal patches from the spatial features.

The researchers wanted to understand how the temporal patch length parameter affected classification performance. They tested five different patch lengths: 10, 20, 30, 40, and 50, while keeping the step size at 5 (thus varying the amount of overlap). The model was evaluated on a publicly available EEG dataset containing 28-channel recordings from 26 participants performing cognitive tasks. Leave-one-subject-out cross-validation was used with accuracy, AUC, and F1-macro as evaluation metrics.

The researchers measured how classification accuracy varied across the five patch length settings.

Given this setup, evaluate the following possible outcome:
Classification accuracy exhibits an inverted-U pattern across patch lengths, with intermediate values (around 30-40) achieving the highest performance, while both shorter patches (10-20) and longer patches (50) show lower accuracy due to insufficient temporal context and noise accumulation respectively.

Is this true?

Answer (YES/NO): NO